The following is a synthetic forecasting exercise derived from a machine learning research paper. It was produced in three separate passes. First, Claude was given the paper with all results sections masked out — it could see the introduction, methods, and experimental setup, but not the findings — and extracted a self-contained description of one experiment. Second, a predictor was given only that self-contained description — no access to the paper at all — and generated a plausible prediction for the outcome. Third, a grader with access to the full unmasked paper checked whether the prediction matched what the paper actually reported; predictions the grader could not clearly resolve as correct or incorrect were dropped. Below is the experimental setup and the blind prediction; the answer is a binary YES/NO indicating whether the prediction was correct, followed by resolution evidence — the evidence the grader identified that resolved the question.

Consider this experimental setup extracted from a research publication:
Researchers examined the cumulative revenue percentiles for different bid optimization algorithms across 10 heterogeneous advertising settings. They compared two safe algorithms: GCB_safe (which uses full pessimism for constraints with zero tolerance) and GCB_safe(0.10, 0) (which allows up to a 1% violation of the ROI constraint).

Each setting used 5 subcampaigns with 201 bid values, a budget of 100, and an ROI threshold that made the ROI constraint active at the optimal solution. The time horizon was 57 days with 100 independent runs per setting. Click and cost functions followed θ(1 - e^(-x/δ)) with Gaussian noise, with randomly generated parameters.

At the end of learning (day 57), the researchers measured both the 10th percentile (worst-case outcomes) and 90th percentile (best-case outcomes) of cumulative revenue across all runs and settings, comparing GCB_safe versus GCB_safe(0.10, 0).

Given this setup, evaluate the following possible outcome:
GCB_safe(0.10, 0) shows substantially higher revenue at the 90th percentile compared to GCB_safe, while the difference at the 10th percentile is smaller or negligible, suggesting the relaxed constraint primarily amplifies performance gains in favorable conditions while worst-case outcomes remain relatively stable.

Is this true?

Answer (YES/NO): NO